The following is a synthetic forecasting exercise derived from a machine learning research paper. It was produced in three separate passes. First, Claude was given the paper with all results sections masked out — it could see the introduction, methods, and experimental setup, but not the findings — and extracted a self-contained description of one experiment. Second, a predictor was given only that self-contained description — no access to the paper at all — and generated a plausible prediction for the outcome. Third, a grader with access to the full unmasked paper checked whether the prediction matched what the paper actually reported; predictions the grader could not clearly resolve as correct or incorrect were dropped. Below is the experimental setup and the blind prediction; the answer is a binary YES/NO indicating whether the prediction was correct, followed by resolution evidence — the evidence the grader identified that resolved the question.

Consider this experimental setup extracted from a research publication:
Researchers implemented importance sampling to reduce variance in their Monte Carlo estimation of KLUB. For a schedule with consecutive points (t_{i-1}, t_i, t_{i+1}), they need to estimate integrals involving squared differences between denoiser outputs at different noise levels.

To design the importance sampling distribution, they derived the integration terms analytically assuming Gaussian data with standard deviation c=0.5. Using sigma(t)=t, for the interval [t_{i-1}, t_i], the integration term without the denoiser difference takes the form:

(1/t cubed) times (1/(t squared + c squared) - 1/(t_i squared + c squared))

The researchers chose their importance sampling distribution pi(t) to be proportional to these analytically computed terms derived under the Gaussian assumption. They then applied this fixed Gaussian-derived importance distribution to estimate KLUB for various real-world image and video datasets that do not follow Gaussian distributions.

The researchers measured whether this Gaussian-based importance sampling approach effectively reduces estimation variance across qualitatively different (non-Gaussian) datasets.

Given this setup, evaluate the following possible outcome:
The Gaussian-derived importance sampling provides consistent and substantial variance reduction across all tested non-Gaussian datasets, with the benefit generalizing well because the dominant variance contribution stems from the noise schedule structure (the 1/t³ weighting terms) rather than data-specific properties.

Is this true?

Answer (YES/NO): NO